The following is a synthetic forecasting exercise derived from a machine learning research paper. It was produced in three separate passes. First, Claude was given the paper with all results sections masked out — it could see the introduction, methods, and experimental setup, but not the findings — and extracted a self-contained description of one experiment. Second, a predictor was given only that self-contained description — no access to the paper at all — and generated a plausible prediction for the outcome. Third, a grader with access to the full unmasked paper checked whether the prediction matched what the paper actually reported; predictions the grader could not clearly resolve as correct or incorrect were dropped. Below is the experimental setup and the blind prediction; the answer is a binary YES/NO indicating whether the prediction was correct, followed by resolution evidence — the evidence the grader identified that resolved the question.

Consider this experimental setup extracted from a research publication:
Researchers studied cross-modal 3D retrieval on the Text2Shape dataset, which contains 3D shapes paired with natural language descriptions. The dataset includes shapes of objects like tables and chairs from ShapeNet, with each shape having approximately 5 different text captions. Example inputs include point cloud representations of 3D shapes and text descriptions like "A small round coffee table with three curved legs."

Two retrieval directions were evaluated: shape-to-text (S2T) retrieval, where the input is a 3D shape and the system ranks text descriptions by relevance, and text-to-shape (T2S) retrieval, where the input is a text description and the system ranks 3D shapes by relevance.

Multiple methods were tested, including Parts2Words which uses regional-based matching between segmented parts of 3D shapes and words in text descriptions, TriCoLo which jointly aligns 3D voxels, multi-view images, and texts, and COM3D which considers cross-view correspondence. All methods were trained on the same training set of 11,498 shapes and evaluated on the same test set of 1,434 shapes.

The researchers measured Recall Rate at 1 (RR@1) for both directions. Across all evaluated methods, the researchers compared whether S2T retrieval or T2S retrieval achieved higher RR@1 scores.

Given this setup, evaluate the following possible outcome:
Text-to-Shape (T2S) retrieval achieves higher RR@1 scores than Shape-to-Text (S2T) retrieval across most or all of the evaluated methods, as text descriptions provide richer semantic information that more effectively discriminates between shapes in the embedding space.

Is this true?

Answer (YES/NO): NO